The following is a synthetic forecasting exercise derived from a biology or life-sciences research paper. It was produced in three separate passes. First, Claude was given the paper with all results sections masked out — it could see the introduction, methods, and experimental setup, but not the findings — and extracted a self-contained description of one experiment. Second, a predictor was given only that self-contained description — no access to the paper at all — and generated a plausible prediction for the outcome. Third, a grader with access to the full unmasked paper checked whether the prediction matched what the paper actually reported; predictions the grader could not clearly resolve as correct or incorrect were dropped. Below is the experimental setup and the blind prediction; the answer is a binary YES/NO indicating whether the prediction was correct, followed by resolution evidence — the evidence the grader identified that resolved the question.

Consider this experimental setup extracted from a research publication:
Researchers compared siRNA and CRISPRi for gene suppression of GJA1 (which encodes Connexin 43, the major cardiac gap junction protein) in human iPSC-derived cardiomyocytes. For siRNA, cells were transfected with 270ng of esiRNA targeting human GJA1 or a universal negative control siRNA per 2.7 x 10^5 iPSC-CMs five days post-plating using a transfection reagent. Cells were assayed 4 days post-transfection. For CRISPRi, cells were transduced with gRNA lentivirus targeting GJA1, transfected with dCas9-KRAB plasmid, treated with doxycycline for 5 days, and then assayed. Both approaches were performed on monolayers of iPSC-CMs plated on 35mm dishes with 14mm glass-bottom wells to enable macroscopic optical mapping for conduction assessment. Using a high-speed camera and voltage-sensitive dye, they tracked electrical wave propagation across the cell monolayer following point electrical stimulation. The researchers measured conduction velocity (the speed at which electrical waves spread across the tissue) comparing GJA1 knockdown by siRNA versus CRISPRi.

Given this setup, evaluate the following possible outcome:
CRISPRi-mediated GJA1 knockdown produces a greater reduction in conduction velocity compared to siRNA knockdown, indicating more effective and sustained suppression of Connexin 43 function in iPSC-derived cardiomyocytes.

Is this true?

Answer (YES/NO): NO